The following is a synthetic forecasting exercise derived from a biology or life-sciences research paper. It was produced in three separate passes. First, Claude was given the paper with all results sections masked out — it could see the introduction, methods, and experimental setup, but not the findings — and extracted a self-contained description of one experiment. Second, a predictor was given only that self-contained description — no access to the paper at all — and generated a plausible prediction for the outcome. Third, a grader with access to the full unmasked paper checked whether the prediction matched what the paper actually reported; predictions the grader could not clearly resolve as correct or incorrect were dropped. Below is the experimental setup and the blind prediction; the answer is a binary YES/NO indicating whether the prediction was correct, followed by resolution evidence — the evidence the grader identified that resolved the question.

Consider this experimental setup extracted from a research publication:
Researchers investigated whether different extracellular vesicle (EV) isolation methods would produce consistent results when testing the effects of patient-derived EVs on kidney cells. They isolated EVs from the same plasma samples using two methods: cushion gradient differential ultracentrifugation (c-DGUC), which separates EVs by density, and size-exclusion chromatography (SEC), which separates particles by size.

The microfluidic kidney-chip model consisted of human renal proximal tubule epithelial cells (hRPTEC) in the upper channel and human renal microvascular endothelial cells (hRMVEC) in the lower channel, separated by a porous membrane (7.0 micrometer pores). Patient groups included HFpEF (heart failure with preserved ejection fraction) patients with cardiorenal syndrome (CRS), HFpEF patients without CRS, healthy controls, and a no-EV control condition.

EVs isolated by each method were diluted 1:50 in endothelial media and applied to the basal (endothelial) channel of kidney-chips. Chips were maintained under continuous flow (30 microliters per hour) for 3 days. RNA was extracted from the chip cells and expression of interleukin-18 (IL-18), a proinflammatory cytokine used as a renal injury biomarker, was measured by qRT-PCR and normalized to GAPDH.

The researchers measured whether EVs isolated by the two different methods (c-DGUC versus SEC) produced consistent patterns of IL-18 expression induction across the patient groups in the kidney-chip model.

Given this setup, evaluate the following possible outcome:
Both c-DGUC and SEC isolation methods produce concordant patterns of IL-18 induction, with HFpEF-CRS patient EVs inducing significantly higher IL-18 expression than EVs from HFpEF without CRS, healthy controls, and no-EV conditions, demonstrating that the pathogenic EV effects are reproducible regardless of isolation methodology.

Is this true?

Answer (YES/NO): YES